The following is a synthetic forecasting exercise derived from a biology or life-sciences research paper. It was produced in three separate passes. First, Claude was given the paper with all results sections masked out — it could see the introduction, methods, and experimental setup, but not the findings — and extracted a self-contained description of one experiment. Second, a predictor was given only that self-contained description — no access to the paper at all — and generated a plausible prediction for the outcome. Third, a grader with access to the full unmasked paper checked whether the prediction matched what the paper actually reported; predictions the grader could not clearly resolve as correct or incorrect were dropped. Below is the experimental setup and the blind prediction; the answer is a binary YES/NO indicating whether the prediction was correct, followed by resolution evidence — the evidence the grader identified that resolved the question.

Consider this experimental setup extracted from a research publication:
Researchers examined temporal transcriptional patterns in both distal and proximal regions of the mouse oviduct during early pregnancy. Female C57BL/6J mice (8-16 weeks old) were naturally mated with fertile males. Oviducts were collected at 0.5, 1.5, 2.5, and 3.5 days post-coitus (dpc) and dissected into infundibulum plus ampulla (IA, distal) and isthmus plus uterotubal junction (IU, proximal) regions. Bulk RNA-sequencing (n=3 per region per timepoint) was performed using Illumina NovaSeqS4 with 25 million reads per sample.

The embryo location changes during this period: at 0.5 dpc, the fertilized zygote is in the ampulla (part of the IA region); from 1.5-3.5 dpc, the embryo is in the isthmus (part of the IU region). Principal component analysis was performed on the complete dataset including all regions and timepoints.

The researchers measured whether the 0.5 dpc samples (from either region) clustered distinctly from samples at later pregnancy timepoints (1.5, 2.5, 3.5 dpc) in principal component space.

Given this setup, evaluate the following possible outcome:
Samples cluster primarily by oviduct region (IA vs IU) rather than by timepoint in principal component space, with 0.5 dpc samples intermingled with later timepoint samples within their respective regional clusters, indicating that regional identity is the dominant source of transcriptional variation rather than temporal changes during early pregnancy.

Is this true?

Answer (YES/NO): NO